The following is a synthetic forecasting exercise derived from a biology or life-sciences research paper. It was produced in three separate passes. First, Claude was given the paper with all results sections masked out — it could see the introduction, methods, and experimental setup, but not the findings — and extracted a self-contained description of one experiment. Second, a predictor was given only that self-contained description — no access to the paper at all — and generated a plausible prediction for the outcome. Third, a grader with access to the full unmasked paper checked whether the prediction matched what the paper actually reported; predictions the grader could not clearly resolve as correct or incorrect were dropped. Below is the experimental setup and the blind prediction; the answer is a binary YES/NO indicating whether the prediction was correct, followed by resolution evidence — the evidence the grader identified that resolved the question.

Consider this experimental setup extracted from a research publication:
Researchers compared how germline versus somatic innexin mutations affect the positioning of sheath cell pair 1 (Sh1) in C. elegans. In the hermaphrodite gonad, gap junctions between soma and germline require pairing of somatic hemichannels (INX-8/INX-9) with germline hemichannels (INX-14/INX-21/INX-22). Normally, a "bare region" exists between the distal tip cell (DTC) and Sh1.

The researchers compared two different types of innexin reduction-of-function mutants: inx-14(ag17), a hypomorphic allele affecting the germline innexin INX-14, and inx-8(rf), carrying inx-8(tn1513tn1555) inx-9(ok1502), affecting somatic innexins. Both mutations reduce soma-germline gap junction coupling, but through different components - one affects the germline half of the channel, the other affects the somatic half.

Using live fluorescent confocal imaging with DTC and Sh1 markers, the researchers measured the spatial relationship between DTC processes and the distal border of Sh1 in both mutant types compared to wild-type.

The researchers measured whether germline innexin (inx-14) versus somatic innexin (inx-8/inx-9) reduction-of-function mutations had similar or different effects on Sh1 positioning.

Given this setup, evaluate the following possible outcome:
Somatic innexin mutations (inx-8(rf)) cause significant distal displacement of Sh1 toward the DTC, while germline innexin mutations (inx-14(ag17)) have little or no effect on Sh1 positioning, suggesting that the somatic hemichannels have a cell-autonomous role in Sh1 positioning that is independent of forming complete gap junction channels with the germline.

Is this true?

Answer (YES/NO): NO